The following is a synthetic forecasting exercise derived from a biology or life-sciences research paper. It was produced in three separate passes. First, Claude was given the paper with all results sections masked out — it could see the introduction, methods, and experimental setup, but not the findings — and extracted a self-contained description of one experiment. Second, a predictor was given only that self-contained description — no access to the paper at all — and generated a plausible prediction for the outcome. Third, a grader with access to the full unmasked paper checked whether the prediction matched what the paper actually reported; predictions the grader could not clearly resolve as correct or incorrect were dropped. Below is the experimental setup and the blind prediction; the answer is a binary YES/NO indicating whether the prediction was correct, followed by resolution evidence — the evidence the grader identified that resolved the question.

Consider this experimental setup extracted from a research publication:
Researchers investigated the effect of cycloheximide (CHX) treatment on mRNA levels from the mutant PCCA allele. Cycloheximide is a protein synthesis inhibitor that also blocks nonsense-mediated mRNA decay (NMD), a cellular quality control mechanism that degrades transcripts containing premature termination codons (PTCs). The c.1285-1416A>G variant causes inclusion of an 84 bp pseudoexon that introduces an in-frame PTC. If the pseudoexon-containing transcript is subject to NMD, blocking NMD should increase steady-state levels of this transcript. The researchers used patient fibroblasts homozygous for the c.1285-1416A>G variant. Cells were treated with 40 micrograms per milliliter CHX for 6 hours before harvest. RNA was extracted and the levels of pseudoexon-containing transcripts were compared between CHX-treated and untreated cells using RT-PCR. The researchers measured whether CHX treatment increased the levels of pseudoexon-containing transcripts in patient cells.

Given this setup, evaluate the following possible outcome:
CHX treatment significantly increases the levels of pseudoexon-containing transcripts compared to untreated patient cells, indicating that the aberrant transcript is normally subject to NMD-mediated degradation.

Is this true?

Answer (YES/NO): YES